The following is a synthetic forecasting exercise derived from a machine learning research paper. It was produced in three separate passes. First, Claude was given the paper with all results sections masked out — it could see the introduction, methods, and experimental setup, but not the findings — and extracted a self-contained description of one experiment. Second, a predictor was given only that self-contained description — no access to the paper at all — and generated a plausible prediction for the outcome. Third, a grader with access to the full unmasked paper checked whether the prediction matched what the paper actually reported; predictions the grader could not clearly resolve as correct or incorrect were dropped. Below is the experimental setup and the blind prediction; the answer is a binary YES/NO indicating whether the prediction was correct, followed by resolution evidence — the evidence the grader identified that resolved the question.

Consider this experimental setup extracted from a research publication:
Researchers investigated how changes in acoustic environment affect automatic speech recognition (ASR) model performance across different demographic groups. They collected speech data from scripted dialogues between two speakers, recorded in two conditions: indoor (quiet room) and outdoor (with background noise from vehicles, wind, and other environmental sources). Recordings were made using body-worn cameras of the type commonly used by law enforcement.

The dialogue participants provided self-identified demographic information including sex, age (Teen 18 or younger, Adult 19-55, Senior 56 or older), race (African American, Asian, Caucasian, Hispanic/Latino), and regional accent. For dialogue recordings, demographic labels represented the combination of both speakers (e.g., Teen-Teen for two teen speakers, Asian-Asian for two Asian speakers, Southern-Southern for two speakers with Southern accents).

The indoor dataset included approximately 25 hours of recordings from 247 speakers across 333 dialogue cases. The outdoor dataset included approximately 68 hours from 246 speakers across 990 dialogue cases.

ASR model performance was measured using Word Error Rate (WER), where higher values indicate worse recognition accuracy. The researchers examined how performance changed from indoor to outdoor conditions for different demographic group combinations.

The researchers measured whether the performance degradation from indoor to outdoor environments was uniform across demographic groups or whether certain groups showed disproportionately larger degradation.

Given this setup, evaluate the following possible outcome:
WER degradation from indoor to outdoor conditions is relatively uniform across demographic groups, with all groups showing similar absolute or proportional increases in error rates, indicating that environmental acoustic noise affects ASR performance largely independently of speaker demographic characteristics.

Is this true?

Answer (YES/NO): NO